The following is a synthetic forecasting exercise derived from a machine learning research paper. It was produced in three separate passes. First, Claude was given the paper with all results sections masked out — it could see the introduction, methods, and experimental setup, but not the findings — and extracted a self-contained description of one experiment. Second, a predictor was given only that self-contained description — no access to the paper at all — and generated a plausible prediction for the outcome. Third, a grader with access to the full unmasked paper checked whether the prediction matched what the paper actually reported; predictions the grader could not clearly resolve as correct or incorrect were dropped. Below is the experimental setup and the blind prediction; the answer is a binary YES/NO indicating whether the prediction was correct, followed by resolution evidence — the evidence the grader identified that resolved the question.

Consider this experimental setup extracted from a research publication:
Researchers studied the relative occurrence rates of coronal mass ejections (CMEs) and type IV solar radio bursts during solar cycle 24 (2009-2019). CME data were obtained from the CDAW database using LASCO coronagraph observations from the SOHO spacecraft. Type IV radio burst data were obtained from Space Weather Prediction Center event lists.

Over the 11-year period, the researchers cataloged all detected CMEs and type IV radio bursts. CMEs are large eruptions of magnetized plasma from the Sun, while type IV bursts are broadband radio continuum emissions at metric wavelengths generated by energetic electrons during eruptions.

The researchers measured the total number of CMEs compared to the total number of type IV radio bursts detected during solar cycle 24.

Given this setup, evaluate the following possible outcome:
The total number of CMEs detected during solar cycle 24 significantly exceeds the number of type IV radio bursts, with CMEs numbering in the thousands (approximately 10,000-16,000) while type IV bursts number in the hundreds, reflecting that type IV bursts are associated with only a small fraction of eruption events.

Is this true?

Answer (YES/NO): YES